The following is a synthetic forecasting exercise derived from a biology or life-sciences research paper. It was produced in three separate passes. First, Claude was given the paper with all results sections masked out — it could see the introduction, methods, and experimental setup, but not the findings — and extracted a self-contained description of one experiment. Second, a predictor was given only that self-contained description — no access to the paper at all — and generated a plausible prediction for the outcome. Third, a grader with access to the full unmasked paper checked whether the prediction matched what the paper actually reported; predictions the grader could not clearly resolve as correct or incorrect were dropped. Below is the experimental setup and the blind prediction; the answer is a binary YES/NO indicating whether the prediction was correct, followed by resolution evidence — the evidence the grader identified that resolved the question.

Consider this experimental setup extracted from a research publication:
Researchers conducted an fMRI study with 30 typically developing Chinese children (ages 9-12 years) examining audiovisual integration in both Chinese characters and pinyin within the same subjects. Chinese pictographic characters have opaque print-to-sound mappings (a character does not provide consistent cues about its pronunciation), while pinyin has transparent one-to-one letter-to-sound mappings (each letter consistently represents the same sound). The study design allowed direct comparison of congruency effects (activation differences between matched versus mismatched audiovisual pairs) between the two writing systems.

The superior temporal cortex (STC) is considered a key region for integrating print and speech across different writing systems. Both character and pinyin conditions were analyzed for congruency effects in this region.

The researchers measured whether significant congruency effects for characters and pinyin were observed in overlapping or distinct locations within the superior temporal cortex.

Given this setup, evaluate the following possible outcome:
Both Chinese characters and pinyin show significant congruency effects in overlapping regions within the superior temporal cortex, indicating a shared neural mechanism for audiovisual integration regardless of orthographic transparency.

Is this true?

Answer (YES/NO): NO